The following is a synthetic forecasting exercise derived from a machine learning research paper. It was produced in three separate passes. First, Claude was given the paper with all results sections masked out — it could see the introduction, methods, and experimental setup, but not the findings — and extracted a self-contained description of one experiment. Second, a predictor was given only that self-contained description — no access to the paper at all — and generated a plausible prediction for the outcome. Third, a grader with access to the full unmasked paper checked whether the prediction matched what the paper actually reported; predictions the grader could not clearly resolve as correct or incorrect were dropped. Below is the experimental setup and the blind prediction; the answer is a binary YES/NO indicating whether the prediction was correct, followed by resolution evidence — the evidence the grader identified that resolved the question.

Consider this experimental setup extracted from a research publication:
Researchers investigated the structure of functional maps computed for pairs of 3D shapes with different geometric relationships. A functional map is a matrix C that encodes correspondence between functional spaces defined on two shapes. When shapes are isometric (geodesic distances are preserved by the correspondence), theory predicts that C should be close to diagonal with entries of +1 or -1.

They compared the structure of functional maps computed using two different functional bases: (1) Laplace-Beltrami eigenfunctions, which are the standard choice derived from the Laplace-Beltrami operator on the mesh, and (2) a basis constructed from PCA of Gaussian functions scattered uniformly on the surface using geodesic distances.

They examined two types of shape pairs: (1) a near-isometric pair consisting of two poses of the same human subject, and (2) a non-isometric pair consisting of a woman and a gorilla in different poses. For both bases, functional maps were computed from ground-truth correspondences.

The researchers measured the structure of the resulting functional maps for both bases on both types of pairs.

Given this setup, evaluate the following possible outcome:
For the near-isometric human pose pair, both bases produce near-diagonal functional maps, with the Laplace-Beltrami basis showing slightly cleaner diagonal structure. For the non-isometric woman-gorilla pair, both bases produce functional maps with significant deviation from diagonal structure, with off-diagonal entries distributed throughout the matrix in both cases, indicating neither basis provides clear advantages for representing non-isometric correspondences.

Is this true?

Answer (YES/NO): NO